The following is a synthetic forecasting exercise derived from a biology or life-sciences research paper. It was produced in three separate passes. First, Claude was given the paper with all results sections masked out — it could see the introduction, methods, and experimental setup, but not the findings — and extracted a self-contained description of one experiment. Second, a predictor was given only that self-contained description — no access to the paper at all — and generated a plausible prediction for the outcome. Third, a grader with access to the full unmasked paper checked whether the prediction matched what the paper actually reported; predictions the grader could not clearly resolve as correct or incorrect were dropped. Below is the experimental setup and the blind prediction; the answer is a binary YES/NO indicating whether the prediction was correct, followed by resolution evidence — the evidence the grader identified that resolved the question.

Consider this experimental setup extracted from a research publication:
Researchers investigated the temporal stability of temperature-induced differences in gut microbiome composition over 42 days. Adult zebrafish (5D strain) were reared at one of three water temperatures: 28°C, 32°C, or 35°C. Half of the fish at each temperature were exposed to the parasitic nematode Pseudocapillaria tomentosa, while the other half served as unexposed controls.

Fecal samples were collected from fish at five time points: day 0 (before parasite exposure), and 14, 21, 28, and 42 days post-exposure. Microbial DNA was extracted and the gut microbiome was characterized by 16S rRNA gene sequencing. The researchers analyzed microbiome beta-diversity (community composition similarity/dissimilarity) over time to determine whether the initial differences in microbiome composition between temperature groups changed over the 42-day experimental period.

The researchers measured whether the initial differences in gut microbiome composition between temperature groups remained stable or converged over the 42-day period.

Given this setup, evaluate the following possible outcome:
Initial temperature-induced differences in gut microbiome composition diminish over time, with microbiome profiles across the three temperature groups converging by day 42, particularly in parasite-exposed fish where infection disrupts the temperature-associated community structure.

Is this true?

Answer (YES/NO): NO